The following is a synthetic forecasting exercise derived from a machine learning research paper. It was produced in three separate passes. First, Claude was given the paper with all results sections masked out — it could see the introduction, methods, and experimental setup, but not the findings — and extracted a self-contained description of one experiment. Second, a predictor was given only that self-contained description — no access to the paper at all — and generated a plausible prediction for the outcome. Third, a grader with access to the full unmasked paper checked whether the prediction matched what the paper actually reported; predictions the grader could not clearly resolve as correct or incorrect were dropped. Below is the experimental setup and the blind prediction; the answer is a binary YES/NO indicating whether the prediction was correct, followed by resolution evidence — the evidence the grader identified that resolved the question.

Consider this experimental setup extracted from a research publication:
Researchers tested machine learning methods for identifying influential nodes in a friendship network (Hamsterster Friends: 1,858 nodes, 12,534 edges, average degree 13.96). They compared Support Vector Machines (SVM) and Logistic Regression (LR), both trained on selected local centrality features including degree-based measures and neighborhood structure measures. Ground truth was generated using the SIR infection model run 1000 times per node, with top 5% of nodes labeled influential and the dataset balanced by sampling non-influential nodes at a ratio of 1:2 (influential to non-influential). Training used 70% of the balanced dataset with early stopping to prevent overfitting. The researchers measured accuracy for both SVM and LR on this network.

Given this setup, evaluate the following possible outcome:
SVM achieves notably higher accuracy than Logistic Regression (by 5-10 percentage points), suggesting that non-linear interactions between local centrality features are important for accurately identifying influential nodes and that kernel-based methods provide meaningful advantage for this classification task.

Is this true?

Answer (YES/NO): NO